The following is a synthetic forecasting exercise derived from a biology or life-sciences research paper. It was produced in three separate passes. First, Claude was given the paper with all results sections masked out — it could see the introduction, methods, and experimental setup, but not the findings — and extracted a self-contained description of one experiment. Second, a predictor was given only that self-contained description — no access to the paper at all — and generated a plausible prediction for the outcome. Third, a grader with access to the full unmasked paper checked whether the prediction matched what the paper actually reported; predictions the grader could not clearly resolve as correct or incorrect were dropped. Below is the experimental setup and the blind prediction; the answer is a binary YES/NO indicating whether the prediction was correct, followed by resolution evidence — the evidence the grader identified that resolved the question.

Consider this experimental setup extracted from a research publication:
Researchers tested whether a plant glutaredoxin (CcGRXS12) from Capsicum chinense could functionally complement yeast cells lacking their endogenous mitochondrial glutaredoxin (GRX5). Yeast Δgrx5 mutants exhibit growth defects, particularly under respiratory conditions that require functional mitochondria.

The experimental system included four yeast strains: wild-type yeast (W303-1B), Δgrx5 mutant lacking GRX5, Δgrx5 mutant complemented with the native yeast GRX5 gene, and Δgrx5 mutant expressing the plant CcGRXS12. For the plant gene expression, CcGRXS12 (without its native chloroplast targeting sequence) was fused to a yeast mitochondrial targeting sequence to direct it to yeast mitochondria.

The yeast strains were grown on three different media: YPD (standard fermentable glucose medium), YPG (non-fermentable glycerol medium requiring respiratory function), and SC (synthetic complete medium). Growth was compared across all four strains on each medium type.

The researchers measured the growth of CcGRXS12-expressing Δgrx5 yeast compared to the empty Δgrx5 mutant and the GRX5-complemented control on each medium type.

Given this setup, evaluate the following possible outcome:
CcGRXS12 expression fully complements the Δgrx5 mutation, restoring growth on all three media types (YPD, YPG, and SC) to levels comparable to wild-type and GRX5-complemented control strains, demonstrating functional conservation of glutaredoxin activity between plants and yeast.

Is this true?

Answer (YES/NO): NO